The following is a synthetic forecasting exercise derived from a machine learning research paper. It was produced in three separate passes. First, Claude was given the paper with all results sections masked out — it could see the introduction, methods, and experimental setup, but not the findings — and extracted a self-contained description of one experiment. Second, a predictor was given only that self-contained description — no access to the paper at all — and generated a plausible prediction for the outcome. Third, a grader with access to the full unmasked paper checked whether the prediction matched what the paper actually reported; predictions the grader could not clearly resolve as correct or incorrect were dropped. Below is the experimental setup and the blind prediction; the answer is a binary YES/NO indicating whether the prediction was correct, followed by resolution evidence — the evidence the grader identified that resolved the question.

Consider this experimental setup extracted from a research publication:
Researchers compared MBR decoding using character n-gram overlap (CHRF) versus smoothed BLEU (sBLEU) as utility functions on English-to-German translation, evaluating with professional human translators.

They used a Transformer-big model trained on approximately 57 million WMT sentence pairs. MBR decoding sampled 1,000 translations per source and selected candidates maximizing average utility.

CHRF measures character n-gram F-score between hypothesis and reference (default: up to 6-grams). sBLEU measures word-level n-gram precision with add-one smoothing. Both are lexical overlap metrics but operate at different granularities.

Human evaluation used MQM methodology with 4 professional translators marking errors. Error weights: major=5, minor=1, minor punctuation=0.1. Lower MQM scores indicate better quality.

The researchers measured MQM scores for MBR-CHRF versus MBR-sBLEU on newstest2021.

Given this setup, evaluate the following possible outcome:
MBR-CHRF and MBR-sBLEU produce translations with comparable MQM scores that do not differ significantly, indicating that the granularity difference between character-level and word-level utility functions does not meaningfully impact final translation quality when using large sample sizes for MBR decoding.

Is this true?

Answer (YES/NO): NO